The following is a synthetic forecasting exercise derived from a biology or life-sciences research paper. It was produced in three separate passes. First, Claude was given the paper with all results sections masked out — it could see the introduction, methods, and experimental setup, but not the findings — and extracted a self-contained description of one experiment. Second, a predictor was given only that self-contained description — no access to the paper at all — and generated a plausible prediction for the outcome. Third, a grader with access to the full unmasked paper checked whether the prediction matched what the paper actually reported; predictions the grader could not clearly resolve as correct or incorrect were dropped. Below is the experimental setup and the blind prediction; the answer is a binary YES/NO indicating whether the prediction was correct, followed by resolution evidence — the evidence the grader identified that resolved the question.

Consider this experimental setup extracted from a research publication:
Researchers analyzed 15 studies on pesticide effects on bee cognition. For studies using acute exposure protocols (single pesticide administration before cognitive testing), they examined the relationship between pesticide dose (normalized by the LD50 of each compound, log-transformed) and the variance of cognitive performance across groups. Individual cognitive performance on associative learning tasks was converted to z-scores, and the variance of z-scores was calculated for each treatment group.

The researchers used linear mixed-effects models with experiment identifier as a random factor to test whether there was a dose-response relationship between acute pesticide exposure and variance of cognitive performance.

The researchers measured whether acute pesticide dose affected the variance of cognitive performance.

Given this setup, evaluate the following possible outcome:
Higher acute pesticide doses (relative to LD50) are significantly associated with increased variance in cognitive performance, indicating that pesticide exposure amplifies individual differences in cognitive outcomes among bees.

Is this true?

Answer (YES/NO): NO